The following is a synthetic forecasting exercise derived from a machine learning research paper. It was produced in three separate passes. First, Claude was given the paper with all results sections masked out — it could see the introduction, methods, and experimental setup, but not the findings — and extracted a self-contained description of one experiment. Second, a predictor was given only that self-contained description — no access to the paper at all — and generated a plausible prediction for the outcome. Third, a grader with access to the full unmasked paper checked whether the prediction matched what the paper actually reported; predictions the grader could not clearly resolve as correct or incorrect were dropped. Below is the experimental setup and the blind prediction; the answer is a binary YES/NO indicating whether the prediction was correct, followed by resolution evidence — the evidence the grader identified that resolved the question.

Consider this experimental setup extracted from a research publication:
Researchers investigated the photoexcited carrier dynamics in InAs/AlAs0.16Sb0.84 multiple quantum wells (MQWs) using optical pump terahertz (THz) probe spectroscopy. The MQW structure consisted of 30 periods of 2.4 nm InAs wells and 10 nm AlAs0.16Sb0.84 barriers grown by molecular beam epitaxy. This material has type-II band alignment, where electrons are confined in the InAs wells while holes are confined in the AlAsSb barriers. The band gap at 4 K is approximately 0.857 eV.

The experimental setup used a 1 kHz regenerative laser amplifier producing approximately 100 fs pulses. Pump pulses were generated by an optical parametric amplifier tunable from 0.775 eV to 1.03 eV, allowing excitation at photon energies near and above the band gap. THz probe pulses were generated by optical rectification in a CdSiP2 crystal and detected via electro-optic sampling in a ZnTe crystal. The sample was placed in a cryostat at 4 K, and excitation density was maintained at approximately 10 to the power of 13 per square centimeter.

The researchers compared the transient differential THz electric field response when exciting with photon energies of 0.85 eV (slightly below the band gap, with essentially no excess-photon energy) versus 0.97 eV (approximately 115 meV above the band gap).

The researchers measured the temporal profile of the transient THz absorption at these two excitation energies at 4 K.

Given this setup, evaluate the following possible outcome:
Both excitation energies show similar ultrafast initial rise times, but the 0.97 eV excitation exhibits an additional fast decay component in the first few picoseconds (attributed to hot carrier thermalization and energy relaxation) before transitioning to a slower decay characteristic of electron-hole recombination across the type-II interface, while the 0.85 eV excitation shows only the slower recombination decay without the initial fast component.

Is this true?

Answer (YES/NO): NO